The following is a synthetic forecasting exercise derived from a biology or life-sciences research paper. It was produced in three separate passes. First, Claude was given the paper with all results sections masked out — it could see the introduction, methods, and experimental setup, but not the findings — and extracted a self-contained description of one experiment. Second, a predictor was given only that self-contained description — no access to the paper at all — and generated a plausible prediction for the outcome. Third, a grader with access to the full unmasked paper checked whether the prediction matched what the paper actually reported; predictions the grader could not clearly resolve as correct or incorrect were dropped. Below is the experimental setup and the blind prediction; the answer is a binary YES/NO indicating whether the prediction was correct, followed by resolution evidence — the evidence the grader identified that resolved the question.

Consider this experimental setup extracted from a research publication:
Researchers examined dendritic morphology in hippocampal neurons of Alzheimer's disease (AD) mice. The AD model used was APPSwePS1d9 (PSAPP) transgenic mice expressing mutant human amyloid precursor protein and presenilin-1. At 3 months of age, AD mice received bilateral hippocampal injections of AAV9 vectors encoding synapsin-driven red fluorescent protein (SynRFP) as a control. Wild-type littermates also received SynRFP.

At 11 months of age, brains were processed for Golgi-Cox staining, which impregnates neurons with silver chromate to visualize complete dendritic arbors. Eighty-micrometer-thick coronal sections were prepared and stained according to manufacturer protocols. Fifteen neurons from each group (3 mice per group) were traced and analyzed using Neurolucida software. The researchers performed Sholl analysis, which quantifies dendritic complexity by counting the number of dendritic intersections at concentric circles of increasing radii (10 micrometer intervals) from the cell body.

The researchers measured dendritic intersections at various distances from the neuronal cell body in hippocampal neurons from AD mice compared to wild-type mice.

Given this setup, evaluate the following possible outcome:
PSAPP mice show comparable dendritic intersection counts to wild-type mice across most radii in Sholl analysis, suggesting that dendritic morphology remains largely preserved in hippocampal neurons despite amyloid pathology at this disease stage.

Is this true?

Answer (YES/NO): NO